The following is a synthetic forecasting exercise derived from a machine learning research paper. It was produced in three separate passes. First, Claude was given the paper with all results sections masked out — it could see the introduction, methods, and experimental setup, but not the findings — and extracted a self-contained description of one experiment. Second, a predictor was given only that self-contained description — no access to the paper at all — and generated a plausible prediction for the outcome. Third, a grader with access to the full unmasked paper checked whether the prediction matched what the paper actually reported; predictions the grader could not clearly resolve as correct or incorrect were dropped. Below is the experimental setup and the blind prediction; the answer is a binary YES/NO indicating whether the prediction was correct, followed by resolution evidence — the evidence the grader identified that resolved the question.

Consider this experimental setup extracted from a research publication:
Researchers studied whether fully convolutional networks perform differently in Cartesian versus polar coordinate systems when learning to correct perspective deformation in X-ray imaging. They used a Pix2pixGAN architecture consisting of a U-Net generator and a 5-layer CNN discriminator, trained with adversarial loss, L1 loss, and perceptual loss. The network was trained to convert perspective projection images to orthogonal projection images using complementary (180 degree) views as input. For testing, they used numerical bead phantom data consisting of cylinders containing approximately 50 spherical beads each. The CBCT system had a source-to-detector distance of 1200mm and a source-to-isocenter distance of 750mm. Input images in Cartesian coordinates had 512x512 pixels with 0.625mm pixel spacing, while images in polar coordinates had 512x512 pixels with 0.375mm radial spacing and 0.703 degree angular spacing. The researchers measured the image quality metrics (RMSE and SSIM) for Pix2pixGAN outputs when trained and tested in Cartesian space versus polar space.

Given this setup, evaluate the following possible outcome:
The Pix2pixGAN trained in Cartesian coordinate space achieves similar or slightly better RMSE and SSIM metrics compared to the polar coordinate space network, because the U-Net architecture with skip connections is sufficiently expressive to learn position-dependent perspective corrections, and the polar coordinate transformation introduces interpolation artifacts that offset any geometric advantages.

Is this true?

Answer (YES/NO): NO